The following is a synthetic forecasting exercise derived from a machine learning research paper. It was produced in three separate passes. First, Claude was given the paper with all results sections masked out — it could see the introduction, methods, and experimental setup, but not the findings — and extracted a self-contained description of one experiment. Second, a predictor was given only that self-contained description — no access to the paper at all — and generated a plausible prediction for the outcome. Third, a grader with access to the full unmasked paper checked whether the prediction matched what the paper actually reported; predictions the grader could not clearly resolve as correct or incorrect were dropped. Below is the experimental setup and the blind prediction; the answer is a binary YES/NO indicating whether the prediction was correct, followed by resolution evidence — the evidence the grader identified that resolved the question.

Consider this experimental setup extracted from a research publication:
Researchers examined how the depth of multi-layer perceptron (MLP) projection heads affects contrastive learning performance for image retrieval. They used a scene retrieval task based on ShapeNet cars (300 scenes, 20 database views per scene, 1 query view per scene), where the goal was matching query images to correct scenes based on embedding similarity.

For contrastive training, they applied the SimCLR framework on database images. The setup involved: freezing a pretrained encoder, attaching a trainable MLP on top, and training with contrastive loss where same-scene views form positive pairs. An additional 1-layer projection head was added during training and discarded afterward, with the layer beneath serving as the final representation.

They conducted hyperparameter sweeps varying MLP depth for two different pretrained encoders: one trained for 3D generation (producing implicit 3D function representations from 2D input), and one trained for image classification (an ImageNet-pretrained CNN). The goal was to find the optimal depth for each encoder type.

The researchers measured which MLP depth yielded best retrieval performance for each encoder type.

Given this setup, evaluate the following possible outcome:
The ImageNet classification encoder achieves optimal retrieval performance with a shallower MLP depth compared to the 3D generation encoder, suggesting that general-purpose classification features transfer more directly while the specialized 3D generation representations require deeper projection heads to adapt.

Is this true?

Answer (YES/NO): YES